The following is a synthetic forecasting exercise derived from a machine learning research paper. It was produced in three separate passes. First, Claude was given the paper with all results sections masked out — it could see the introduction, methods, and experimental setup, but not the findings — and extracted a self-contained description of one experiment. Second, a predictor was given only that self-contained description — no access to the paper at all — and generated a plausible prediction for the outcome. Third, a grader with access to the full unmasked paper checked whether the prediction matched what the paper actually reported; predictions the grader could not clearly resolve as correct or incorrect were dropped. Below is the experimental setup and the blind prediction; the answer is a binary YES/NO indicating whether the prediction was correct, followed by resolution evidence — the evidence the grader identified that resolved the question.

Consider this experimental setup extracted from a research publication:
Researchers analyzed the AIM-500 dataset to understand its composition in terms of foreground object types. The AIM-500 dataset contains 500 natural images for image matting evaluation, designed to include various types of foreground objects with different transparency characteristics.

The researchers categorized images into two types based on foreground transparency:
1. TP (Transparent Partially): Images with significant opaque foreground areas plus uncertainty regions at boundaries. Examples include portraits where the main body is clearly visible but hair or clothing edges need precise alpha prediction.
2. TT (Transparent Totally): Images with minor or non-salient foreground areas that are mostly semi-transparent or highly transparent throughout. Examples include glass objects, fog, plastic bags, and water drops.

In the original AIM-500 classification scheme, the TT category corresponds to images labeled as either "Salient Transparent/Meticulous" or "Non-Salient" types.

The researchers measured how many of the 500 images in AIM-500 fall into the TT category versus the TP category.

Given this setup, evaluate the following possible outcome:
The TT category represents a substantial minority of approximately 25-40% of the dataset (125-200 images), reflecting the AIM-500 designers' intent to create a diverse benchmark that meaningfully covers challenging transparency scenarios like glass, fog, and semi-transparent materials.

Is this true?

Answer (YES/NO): NO